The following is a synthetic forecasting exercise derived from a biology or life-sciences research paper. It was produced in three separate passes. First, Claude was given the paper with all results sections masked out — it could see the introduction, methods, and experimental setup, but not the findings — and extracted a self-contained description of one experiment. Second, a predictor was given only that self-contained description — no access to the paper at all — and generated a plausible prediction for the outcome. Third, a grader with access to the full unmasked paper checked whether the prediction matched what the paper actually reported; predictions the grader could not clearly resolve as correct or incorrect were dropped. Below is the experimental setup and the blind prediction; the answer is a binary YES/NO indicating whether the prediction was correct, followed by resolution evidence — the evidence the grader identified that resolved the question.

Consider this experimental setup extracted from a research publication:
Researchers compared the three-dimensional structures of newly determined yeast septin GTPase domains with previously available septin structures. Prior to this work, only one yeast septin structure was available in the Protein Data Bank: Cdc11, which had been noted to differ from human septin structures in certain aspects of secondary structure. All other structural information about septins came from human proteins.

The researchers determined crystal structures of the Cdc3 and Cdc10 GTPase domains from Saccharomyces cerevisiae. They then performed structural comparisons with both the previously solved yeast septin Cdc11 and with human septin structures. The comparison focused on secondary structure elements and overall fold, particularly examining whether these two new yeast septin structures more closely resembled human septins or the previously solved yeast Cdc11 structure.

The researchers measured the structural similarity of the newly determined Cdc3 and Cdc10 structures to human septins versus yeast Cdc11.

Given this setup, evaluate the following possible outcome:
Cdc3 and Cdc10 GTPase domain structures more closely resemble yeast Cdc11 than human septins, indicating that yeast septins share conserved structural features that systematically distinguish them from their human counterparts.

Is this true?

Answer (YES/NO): NO